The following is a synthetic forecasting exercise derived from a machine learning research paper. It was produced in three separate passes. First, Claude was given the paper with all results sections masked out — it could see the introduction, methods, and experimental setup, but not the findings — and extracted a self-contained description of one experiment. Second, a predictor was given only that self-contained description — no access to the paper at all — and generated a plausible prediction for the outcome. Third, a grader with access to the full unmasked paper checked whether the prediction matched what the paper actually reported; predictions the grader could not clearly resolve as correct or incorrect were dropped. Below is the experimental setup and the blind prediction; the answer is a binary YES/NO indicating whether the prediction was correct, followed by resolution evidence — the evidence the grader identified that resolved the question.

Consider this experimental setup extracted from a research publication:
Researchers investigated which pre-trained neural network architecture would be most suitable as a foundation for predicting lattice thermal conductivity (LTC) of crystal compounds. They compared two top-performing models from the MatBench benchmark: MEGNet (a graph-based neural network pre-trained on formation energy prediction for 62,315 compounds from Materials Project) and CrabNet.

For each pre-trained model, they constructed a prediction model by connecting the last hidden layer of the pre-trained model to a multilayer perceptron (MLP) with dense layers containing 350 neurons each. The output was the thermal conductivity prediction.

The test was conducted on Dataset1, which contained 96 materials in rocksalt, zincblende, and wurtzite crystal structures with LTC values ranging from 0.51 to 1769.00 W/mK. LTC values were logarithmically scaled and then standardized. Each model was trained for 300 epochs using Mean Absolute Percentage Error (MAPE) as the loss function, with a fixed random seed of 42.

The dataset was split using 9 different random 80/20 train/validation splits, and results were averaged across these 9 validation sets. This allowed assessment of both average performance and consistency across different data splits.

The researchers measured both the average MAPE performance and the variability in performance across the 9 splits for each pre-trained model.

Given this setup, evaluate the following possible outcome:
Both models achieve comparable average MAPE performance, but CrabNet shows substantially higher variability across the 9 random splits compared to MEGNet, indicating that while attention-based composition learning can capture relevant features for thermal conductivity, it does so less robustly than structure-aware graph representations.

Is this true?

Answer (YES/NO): NO